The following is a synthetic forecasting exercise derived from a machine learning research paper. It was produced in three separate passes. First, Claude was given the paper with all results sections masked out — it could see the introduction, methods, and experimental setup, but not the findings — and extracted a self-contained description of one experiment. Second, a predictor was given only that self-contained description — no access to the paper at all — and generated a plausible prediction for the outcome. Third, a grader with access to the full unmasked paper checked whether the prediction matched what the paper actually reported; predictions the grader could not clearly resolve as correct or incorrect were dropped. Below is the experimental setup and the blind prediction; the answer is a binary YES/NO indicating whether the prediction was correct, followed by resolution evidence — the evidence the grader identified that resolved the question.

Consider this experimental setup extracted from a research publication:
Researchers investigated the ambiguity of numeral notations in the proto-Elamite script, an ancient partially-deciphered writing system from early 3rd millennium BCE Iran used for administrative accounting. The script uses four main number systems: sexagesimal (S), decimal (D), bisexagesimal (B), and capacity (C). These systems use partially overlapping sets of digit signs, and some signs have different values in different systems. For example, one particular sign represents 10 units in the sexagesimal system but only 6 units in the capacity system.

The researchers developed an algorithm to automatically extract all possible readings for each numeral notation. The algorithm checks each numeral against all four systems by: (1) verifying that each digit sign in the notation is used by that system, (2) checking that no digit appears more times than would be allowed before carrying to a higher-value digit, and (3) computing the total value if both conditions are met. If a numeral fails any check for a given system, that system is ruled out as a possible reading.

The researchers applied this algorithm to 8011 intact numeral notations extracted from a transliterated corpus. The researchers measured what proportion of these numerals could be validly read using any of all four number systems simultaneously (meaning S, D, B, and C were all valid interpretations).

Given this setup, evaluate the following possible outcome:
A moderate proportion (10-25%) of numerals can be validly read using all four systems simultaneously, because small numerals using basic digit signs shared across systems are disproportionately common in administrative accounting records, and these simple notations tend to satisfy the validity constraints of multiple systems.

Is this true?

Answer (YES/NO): NO